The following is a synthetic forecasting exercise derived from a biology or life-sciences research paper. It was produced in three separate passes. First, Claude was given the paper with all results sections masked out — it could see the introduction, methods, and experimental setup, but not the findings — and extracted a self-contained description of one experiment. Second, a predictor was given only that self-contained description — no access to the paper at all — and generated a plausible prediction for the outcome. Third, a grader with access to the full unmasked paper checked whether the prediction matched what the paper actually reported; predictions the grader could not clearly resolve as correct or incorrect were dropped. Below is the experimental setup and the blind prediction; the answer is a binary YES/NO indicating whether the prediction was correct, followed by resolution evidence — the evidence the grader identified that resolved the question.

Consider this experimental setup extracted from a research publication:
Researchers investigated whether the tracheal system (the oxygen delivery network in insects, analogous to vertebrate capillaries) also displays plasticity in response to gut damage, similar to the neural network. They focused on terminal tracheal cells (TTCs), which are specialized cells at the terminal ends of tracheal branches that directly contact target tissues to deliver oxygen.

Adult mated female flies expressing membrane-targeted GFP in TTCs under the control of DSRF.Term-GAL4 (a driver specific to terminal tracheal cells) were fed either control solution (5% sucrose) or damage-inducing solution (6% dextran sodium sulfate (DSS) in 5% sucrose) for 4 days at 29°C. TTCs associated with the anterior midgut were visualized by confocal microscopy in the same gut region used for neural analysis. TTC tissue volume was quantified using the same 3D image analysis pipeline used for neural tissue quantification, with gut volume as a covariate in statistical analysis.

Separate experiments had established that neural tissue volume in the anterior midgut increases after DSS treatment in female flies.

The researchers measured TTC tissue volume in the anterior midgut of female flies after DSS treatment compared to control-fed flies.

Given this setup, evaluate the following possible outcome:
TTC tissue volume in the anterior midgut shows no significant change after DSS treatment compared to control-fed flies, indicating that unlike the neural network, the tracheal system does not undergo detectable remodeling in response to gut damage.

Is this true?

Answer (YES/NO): YES